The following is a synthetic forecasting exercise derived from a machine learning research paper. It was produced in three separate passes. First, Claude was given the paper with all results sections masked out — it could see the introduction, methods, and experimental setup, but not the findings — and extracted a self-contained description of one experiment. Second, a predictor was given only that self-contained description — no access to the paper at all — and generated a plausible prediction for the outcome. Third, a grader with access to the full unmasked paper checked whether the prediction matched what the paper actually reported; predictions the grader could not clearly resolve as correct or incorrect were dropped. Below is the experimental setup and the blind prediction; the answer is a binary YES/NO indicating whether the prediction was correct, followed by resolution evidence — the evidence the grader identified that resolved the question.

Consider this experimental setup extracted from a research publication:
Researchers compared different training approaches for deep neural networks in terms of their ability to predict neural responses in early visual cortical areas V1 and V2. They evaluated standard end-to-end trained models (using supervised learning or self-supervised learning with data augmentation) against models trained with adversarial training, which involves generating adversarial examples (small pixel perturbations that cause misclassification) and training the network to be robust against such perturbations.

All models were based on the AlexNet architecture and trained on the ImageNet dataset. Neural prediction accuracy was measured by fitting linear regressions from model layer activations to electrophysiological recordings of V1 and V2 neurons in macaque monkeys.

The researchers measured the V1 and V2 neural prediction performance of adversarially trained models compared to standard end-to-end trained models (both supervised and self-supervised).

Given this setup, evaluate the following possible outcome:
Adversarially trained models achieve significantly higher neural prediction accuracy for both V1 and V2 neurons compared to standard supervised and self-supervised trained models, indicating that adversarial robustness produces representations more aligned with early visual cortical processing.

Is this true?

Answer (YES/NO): YES